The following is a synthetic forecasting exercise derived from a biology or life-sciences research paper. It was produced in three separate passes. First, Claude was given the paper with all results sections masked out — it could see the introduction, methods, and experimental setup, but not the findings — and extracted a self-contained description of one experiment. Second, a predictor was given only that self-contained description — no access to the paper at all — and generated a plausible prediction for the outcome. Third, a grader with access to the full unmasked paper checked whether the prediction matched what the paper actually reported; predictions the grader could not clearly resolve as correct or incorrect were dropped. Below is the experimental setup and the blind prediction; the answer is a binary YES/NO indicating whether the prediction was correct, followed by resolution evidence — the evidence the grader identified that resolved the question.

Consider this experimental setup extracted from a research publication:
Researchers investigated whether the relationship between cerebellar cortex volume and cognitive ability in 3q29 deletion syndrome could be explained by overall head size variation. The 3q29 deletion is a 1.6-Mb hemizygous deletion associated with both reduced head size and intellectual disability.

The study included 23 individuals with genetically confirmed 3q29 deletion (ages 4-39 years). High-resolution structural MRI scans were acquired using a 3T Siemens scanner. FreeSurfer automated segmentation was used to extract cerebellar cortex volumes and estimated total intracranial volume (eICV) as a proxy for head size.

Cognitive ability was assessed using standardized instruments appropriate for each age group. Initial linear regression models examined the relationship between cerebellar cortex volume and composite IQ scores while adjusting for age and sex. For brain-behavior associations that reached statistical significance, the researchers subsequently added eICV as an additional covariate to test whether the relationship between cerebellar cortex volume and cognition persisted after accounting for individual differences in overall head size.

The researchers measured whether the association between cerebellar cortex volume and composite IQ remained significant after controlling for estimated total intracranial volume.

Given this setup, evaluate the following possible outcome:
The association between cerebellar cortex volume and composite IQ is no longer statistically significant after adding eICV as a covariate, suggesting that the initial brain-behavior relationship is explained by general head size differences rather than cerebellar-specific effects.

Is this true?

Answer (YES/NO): NO